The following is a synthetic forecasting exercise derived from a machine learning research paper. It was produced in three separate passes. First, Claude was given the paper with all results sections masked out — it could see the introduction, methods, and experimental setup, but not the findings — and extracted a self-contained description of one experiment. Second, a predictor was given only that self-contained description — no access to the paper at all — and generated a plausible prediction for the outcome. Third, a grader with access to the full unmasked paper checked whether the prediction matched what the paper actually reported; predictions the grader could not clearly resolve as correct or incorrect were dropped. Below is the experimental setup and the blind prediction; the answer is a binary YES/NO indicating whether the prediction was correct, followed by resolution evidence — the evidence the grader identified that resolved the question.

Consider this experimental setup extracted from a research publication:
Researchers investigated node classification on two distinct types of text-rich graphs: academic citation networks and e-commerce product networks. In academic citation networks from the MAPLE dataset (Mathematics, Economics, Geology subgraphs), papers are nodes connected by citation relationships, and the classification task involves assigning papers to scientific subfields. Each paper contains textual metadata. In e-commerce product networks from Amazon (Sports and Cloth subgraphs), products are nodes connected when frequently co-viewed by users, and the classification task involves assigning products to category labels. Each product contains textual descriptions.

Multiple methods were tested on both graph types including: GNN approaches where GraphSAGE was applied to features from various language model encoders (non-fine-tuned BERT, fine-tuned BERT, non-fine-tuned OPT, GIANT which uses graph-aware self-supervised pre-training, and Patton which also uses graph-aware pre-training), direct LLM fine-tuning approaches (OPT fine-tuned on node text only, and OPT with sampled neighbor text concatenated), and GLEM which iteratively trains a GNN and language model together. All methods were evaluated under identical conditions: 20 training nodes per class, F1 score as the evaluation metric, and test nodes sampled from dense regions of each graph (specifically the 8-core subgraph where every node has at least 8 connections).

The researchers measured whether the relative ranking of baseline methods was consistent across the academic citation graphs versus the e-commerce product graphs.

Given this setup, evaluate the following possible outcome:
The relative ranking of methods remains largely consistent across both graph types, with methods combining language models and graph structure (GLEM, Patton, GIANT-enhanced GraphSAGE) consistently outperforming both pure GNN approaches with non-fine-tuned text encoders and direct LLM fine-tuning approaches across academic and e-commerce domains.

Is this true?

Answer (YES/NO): NO